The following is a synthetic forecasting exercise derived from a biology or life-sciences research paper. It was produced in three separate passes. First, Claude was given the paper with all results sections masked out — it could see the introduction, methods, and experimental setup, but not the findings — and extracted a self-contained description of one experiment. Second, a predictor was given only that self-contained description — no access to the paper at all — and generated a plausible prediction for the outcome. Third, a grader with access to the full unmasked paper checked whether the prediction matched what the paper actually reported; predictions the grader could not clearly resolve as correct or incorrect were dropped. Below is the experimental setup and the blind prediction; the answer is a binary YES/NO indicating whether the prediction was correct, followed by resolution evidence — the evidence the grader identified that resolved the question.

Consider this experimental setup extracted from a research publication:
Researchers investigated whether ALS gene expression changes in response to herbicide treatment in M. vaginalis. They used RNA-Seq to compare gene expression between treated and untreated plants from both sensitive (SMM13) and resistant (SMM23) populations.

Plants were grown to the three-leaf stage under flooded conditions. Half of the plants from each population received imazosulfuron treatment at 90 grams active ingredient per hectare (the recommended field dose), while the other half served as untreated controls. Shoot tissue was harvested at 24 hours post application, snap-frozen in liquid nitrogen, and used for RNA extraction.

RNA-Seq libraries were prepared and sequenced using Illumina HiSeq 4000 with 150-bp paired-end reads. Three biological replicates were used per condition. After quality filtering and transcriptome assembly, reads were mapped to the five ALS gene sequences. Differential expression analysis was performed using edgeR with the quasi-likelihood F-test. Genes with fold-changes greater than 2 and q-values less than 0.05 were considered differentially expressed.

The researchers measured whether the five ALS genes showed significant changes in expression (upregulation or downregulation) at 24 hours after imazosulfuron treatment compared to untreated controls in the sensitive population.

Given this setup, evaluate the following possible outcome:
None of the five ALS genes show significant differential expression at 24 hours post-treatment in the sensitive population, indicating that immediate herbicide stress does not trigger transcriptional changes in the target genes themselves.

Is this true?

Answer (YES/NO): NO